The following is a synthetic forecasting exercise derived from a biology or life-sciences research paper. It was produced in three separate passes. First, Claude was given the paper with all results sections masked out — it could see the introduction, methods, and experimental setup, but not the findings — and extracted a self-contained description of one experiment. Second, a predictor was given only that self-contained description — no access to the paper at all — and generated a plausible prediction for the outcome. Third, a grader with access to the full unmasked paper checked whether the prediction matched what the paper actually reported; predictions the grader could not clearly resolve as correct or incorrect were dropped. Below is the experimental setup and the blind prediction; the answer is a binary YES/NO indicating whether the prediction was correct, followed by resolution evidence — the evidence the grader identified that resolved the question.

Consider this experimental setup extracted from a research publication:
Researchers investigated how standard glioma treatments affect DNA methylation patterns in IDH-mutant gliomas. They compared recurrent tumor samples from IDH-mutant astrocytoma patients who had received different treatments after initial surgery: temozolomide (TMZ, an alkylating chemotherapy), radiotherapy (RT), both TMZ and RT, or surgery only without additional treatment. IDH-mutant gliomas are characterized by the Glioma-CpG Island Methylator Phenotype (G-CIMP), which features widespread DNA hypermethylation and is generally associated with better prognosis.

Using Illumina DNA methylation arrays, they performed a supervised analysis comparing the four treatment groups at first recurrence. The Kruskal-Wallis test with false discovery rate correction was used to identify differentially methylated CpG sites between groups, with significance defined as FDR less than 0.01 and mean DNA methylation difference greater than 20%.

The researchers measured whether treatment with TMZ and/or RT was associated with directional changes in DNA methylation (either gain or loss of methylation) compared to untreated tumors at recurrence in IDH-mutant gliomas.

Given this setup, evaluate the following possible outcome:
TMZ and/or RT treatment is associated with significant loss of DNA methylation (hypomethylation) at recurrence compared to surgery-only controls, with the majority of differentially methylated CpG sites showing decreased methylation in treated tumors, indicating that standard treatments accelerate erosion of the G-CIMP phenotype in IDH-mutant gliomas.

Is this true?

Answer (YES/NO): YES